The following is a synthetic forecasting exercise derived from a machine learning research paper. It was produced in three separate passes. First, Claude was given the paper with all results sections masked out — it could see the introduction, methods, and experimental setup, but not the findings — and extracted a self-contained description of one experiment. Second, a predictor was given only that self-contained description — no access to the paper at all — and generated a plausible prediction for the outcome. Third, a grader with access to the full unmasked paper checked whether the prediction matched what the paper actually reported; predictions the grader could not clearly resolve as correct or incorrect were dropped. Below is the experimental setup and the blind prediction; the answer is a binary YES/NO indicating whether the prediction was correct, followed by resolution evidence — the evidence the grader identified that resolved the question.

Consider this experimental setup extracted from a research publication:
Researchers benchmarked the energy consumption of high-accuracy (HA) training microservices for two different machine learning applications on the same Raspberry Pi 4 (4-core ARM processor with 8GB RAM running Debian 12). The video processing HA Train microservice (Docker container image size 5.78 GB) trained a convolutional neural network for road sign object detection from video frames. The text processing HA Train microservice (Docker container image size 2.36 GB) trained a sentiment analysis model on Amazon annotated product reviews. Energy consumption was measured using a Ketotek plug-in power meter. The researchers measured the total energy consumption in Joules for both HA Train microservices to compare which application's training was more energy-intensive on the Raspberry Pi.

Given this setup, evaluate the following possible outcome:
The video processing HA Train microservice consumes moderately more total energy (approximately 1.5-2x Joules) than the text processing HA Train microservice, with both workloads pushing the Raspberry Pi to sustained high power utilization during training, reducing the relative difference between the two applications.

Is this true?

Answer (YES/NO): NO